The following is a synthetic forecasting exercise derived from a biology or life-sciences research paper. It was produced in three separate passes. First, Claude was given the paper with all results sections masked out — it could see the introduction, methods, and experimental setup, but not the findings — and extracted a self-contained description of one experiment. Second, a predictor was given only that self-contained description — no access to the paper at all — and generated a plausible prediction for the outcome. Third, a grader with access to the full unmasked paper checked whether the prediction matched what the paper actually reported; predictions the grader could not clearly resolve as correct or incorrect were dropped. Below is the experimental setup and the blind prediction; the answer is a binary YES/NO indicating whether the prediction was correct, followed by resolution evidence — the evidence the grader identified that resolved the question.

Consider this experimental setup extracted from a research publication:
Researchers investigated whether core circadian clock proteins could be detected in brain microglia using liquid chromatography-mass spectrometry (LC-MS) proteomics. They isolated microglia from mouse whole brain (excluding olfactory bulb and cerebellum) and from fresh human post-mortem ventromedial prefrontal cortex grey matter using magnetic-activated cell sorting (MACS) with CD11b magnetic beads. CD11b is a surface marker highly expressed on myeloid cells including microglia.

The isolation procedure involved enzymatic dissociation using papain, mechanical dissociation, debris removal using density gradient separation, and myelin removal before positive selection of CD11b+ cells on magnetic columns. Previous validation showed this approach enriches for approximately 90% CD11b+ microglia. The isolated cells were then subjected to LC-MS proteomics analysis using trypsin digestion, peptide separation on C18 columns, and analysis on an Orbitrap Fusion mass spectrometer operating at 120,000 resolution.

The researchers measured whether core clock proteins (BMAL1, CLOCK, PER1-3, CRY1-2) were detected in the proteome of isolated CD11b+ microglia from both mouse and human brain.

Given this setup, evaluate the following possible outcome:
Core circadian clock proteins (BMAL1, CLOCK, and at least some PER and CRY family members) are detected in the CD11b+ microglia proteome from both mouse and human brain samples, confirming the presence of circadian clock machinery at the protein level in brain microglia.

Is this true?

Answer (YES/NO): NO